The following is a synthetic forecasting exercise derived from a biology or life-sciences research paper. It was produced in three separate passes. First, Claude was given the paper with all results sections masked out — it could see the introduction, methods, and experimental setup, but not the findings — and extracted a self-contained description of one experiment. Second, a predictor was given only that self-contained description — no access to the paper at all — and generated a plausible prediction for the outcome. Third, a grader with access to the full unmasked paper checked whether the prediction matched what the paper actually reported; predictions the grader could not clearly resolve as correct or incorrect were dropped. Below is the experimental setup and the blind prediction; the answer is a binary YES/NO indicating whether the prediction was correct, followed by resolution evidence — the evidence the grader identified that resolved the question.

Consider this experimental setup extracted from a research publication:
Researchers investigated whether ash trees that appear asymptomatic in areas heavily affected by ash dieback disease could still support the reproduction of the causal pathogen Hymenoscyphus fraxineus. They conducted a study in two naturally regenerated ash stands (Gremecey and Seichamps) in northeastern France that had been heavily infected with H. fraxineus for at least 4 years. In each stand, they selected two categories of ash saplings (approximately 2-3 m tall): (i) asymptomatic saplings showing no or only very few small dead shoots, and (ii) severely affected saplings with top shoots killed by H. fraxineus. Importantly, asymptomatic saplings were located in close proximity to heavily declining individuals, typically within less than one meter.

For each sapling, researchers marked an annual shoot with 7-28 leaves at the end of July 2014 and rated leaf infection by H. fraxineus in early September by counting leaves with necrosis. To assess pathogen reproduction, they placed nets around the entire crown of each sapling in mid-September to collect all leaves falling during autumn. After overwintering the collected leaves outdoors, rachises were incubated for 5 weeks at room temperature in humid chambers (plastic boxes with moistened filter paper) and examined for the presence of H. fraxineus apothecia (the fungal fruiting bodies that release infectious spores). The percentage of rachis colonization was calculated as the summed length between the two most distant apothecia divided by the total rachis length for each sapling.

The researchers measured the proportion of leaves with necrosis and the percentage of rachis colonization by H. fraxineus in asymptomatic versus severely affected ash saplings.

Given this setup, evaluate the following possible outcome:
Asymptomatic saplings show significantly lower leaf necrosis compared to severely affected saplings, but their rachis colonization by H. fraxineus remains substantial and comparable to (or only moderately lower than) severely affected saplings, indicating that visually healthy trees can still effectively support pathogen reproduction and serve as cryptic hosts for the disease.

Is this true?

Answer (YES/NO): NO